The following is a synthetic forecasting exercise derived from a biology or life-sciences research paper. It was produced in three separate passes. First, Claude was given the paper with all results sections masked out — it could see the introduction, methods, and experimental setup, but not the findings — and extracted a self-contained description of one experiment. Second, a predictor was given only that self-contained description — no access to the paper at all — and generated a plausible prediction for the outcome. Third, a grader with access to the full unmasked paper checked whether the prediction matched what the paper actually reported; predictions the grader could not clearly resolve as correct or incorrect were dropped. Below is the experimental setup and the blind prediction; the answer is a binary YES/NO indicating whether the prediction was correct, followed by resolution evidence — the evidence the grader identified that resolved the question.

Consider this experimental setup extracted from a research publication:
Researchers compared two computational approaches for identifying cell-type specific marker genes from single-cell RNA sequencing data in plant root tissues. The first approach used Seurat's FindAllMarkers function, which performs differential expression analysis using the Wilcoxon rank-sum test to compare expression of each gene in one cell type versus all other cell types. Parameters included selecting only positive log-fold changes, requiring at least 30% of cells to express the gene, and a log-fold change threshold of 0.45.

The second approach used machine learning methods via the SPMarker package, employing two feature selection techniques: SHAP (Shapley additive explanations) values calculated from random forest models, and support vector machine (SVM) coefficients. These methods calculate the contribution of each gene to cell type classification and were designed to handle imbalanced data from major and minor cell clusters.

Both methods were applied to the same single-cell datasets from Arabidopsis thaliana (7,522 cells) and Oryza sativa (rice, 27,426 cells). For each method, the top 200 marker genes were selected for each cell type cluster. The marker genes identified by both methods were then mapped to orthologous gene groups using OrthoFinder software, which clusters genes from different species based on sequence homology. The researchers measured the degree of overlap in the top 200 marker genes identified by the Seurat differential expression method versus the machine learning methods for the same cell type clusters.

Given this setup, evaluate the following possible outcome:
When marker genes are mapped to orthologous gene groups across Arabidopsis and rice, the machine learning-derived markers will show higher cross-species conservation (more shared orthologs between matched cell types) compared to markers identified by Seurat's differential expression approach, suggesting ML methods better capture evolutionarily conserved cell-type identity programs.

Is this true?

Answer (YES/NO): NO